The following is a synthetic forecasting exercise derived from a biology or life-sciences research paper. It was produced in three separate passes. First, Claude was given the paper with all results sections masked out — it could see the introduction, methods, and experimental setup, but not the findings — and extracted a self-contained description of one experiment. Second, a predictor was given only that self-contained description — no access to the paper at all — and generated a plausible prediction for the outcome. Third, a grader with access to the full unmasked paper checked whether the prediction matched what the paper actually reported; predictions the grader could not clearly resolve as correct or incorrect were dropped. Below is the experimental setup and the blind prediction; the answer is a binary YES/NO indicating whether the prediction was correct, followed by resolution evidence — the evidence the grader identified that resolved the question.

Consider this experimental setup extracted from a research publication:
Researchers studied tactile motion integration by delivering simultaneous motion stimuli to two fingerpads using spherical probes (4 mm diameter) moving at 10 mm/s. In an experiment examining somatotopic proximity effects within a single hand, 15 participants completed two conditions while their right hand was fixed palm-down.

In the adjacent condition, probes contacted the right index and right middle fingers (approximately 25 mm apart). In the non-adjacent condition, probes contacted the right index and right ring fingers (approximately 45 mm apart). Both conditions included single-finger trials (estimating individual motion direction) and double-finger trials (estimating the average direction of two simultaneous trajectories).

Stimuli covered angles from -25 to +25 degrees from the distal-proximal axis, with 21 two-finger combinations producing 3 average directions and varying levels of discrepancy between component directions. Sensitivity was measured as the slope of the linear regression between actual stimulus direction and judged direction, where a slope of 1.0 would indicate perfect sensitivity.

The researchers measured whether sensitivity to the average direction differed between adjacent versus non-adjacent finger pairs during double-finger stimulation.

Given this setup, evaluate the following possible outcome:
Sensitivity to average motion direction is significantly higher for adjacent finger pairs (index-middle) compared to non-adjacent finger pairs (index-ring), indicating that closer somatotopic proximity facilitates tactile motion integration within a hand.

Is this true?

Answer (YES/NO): NO